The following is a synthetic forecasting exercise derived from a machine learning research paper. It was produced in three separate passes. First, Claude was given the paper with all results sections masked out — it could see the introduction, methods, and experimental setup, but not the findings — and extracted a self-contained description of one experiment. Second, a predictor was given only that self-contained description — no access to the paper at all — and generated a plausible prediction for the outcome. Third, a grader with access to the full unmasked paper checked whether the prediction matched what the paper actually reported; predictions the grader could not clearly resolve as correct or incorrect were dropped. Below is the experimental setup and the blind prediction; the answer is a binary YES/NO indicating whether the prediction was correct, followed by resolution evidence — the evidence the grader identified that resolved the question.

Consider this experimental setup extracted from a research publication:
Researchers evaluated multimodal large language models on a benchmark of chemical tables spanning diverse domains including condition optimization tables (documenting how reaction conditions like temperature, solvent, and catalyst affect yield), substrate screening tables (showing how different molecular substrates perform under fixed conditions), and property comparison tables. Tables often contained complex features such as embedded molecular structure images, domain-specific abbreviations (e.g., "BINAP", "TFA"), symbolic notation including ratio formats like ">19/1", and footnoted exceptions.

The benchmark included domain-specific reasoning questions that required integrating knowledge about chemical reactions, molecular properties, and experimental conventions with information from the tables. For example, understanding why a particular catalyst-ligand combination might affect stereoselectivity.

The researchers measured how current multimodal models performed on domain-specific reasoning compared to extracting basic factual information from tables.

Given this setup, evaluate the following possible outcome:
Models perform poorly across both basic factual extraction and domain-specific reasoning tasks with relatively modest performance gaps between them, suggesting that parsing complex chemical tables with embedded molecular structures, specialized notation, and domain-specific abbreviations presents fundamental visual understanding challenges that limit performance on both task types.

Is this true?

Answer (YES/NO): NO